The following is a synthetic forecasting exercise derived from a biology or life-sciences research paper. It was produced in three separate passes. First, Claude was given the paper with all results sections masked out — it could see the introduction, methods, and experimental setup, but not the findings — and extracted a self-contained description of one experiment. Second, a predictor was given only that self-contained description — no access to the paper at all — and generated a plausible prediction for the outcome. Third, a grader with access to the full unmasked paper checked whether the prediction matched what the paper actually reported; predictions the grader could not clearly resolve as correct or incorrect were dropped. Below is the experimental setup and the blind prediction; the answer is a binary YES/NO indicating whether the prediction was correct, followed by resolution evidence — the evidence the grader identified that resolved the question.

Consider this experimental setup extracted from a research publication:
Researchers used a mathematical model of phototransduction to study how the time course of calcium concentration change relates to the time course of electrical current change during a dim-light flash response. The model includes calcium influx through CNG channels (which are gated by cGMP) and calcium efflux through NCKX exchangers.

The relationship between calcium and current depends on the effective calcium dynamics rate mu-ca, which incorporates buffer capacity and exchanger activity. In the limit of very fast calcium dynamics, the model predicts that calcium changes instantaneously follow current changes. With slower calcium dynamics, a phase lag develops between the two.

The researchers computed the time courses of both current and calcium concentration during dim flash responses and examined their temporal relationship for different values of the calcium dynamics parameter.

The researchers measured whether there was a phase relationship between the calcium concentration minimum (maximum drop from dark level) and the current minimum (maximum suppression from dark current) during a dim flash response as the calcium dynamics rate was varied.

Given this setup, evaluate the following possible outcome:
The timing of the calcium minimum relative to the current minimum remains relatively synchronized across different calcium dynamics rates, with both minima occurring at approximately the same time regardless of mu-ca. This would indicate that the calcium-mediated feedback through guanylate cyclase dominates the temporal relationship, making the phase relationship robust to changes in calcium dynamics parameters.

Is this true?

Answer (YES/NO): NO